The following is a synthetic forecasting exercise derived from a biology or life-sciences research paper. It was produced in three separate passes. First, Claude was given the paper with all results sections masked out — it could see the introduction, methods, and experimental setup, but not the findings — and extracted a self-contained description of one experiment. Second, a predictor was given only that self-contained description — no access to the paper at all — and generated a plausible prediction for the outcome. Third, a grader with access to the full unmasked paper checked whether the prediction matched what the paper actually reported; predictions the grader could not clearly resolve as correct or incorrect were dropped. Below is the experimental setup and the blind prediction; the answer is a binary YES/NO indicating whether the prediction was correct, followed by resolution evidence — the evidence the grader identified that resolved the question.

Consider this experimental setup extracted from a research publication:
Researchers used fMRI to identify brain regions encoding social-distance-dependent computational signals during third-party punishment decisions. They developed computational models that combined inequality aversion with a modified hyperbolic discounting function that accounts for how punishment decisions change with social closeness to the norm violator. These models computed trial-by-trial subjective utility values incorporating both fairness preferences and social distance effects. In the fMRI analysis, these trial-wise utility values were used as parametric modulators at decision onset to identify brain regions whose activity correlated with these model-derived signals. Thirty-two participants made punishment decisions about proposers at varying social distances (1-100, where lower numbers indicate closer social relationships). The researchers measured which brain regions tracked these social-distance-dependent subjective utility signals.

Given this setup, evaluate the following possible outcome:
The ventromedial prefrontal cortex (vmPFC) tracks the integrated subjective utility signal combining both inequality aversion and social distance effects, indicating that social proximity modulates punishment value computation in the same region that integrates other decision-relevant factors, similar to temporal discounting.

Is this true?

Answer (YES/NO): NO